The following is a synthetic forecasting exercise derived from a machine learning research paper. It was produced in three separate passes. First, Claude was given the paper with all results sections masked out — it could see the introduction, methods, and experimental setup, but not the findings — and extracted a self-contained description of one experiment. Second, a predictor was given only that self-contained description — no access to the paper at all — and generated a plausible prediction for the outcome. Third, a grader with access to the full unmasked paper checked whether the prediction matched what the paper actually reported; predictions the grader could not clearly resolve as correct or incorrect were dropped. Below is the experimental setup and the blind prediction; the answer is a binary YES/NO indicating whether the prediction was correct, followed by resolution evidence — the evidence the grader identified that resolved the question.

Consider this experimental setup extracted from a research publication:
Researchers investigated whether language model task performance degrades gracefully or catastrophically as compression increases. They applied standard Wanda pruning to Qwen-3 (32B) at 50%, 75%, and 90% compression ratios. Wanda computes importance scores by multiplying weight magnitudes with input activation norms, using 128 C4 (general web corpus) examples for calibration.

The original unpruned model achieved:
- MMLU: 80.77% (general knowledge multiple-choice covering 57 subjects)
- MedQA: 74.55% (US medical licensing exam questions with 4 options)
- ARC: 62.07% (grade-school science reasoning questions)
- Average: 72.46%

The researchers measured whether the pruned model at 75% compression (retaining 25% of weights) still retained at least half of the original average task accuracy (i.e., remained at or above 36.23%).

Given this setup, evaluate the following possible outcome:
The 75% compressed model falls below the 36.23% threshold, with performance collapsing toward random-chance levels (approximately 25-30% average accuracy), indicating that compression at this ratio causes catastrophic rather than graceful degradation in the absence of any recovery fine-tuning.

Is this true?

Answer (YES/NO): NO